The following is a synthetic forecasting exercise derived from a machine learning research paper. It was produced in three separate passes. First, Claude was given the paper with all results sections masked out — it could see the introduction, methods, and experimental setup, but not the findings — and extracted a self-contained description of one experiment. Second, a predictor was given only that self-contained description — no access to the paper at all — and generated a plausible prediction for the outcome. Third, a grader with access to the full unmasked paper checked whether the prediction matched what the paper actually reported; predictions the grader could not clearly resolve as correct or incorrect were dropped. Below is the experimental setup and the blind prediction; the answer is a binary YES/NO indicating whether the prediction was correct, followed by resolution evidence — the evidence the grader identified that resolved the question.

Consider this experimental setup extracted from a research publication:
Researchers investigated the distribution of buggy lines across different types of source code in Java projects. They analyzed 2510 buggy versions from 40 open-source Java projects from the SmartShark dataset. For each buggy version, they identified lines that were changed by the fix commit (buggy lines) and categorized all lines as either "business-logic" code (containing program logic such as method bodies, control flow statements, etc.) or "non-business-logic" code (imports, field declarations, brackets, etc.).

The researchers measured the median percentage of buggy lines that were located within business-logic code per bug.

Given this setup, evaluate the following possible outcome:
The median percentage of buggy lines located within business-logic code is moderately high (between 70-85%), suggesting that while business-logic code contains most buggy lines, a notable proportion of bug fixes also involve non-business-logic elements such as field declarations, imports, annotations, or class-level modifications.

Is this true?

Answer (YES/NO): NO